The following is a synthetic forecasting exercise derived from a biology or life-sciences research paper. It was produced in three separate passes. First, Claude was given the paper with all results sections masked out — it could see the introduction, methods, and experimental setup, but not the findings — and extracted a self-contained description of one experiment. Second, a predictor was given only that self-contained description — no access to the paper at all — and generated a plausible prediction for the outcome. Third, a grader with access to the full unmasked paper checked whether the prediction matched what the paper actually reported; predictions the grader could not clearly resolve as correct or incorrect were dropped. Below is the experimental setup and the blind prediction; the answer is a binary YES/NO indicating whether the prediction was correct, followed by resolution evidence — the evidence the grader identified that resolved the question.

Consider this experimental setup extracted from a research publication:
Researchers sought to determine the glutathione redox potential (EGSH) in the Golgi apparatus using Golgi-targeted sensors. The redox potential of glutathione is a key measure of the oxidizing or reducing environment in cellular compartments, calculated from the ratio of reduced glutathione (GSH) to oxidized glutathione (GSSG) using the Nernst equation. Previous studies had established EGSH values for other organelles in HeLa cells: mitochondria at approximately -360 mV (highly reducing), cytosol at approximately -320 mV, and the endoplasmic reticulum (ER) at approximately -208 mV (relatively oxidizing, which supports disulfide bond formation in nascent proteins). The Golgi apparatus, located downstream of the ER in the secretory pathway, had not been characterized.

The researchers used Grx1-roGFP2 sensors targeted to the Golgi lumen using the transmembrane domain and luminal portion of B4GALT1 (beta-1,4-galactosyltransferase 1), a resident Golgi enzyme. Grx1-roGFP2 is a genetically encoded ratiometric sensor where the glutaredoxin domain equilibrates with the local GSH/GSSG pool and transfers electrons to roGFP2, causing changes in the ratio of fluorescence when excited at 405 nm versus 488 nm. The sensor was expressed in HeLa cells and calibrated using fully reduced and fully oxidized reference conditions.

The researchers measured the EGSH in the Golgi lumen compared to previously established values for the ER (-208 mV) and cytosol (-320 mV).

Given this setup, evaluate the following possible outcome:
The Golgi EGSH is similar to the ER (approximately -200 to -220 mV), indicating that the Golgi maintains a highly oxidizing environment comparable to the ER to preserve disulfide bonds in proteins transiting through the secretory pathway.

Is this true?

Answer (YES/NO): NO